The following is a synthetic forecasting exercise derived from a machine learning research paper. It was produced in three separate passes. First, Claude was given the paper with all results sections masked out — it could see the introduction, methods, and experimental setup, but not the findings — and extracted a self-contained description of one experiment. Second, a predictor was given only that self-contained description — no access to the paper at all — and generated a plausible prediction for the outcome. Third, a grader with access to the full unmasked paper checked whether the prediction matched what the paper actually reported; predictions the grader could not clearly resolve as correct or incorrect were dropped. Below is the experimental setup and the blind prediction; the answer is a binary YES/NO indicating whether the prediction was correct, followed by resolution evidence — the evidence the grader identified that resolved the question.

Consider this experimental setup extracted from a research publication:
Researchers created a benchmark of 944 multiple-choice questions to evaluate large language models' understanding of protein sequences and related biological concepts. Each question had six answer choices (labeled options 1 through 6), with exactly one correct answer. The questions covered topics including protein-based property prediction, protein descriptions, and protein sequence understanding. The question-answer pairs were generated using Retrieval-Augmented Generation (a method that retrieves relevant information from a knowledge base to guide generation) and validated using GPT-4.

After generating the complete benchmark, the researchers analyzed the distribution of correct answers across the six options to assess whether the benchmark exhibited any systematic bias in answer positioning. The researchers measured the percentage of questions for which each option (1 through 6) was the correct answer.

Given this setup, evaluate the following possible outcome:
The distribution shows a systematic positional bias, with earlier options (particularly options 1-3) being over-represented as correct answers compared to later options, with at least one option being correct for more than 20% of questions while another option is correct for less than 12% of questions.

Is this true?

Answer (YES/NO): NO